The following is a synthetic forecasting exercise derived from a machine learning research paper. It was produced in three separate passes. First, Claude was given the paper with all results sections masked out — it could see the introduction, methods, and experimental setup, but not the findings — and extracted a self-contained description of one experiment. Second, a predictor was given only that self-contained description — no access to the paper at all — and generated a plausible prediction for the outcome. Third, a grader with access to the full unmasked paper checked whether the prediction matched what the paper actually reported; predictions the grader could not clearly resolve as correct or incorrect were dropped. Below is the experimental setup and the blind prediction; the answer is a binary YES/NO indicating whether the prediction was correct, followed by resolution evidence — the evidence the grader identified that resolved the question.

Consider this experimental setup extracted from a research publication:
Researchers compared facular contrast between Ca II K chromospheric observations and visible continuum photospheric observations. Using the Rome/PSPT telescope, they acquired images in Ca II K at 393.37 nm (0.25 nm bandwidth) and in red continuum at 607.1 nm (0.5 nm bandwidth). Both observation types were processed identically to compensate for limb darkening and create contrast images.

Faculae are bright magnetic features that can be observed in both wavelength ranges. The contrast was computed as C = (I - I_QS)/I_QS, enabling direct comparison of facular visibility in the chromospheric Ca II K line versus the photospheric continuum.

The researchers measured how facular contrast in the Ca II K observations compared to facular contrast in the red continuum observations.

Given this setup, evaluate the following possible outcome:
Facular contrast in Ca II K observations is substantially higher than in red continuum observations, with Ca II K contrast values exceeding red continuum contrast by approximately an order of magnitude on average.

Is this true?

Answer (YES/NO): YES